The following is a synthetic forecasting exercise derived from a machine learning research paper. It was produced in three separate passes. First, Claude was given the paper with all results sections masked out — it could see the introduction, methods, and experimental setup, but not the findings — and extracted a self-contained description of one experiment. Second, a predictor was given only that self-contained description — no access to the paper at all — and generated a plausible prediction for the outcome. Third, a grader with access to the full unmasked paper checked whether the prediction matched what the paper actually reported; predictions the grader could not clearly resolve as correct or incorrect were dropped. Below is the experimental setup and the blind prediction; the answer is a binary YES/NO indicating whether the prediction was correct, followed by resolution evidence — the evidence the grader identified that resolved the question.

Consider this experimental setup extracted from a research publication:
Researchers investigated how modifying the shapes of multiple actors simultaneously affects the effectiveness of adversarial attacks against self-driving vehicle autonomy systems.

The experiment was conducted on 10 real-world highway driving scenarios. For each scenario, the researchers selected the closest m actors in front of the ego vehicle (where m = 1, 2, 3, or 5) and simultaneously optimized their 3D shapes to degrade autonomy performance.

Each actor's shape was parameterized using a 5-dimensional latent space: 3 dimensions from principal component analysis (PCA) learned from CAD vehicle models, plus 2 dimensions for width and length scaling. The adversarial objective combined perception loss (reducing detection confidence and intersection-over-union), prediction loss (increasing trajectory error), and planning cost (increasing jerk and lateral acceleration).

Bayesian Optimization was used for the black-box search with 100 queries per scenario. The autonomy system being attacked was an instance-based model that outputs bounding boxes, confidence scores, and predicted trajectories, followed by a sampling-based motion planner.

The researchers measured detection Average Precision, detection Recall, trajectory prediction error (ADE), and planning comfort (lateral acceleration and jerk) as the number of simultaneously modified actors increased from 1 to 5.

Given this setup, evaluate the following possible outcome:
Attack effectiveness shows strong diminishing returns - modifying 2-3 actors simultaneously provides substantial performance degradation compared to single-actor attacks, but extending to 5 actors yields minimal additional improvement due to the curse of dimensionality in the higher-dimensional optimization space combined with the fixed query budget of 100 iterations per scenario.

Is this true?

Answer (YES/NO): NO